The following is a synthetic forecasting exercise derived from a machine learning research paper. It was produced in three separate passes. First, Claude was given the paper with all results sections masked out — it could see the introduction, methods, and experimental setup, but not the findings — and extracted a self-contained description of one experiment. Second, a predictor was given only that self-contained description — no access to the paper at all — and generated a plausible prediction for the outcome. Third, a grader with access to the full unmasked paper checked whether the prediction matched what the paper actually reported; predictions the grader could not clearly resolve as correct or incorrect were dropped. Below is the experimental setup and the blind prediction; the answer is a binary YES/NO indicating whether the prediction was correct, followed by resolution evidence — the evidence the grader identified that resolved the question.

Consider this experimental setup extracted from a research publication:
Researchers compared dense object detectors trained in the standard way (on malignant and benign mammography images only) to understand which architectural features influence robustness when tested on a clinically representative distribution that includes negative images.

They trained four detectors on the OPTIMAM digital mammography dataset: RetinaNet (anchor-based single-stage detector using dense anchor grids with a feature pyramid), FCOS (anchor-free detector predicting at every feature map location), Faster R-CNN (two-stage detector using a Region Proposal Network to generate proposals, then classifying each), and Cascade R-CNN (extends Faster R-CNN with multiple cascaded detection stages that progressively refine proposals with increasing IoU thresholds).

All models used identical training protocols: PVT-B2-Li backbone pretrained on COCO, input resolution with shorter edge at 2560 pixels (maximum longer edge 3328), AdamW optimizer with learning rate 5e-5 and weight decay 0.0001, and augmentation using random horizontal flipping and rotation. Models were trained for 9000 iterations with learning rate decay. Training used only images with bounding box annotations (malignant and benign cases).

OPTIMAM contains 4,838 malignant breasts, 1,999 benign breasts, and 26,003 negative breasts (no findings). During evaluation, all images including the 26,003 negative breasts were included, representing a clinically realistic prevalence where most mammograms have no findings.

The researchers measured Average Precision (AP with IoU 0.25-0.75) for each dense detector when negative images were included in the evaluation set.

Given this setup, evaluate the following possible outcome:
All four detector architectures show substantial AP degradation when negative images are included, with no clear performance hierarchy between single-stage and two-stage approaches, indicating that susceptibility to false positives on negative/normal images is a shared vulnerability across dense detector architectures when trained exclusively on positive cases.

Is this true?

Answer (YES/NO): YES